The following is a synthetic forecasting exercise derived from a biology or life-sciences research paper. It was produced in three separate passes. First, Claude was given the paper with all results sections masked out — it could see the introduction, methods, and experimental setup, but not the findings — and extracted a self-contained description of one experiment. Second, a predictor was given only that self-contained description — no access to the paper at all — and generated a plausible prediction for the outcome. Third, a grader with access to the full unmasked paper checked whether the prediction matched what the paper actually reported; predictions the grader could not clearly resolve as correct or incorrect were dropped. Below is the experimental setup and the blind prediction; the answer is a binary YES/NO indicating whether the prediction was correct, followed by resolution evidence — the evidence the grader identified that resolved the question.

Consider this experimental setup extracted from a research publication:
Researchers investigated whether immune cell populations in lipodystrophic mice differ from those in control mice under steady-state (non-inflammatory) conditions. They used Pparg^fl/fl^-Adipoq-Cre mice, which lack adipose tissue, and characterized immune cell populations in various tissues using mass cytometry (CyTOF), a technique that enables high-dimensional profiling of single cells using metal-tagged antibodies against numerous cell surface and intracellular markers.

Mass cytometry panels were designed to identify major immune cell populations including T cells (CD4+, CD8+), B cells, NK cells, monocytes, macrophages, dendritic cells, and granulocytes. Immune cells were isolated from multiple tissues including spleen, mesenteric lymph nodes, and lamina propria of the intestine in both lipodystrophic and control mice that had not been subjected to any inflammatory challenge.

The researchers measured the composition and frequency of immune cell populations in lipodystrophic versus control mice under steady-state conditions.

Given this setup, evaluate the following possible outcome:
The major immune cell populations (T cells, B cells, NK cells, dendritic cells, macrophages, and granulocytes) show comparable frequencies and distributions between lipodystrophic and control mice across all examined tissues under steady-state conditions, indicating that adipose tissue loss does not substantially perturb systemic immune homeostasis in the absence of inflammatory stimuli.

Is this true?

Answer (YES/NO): NO